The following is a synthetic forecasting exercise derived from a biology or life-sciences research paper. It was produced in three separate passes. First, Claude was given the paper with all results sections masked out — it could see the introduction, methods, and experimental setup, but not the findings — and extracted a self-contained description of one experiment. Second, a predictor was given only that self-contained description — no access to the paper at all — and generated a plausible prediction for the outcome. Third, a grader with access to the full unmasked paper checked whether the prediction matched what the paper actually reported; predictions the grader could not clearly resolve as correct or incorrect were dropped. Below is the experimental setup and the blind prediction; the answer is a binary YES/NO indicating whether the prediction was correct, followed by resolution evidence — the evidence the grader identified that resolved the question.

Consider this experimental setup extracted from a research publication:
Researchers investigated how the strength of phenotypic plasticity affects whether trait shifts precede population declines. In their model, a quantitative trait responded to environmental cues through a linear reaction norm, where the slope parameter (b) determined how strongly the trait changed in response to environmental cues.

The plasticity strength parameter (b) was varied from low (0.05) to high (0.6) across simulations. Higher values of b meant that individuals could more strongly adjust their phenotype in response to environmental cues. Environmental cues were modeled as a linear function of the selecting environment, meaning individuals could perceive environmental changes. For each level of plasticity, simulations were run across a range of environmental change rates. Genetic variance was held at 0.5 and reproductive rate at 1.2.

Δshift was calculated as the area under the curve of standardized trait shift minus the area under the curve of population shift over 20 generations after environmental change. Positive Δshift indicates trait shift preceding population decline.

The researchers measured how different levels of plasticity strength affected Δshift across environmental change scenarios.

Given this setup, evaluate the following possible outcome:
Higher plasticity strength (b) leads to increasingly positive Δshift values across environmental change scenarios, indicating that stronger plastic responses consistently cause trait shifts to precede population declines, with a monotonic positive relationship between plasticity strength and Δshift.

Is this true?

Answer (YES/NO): YES